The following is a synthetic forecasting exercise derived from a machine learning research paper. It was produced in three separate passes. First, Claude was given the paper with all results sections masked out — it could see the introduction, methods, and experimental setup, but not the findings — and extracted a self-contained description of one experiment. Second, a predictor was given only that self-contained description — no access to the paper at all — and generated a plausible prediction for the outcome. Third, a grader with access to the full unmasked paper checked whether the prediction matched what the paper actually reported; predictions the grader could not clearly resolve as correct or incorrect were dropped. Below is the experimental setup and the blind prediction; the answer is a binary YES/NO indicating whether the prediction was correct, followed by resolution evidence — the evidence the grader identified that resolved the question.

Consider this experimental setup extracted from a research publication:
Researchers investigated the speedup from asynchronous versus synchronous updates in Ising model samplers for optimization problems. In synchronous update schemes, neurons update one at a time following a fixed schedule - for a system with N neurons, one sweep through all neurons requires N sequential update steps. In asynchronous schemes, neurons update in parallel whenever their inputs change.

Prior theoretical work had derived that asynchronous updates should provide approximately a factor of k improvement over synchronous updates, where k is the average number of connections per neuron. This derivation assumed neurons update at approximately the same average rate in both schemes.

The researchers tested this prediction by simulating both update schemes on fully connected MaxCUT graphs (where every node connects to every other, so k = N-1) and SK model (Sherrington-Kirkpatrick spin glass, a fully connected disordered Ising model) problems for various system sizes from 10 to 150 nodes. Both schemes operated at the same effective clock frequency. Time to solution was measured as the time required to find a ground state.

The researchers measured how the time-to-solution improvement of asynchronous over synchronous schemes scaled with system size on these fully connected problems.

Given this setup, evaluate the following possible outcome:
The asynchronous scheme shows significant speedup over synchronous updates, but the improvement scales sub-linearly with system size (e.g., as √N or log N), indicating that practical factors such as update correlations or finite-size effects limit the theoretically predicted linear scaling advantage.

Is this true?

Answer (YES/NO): NO